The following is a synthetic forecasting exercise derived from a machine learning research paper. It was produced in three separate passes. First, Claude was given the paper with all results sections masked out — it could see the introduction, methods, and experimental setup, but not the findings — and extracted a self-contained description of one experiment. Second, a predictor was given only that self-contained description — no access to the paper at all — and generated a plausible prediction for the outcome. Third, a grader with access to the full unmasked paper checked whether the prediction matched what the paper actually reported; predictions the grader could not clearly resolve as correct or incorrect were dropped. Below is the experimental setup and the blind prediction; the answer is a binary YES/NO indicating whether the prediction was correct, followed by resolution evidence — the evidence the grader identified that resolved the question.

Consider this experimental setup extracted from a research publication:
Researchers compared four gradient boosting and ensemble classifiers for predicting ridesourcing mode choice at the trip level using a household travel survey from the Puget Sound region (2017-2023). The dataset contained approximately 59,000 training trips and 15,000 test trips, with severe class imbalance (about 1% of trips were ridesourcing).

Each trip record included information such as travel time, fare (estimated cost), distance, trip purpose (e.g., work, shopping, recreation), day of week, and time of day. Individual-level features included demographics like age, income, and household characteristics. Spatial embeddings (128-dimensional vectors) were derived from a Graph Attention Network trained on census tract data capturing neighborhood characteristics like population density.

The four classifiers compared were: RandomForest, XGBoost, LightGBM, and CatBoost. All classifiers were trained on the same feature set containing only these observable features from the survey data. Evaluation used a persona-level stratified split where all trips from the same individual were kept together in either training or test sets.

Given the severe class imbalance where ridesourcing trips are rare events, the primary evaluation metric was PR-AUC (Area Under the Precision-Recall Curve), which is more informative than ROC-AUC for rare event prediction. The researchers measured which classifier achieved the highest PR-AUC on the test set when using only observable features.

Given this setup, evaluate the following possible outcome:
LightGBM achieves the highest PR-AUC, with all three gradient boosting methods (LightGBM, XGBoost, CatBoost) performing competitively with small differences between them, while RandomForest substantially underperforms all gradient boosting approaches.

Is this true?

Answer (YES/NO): NO